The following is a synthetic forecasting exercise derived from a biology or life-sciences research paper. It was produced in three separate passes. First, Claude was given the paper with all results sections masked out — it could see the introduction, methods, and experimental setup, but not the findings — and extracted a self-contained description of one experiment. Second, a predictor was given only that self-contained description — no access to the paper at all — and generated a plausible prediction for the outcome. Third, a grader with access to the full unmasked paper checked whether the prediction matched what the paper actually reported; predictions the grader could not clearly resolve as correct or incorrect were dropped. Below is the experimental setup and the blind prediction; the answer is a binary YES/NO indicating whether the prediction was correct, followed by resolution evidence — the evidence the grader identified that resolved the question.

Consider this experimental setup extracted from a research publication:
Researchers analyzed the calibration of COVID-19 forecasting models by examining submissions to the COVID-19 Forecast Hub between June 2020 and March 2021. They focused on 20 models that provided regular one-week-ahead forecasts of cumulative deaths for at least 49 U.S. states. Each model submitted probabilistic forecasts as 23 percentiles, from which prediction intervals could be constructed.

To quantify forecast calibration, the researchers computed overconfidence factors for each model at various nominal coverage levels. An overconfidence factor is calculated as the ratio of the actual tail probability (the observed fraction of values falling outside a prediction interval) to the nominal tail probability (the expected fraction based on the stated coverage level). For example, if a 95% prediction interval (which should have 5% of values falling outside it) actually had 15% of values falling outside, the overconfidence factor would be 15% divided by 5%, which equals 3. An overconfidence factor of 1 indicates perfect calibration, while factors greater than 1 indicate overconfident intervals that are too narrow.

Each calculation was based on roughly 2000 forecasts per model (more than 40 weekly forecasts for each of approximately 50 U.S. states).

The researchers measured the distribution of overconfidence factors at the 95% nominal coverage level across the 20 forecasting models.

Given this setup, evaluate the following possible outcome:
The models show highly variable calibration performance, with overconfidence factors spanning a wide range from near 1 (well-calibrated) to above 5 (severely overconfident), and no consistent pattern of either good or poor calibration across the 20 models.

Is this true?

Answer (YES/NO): NO